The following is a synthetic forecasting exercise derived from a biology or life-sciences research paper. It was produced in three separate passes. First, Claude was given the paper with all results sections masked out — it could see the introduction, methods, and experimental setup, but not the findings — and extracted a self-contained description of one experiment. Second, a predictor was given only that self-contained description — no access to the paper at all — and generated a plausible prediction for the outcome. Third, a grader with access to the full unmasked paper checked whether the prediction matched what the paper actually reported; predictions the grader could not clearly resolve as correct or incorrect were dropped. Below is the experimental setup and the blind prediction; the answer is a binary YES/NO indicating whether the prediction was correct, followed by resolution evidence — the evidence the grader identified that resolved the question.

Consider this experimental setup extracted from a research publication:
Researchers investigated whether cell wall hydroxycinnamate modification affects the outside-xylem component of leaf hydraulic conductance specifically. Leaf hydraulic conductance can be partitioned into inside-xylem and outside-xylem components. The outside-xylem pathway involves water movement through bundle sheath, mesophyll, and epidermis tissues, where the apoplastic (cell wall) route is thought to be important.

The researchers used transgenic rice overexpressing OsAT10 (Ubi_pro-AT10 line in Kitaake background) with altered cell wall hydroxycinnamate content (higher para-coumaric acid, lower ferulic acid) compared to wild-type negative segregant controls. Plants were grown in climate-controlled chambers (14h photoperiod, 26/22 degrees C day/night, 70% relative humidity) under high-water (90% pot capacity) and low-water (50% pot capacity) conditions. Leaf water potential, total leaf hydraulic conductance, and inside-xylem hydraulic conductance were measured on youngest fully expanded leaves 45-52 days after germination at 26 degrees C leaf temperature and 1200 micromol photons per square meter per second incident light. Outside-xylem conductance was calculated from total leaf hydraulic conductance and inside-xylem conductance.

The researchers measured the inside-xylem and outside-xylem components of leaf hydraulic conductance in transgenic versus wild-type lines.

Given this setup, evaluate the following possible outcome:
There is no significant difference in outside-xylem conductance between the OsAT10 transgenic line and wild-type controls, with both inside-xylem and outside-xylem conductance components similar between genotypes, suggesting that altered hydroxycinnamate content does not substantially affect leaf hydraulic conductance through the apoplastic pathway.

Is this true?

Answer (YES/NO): NO